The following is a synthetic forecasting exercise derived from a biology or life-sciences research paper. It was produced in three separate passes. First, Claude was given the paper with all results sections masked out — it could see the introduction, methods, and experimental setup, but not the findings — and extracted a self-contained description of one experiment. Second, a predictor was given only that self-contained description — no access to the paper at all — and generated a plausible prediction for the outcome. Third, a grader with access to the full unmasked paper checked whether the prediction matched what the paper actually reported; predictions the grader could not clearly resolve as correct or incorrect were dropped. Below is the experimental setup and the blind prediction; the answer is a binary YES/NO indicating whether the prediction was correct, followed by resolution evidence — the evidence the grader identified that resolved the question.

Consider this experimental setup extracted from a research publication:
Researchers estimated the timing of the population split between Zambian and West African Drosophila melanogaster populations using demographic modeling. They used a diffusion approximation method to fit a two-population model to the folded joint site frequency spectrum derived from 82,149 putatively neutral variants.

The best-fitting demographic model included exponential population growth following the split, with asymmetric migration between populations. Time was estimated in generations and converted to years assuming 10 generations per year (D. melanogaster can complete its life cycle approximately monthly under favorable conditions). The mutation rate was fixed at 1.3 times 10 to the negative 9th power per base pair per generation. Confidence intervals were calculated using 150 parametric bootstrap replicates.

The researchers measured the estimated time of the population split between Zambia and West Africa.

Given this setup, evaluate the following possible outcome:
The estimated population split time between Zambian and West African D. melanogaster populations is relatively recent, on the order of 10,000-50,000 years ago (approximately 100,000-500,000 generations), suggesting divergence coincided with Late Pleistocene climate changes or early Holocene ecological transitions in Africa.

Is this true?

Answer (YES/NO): NO